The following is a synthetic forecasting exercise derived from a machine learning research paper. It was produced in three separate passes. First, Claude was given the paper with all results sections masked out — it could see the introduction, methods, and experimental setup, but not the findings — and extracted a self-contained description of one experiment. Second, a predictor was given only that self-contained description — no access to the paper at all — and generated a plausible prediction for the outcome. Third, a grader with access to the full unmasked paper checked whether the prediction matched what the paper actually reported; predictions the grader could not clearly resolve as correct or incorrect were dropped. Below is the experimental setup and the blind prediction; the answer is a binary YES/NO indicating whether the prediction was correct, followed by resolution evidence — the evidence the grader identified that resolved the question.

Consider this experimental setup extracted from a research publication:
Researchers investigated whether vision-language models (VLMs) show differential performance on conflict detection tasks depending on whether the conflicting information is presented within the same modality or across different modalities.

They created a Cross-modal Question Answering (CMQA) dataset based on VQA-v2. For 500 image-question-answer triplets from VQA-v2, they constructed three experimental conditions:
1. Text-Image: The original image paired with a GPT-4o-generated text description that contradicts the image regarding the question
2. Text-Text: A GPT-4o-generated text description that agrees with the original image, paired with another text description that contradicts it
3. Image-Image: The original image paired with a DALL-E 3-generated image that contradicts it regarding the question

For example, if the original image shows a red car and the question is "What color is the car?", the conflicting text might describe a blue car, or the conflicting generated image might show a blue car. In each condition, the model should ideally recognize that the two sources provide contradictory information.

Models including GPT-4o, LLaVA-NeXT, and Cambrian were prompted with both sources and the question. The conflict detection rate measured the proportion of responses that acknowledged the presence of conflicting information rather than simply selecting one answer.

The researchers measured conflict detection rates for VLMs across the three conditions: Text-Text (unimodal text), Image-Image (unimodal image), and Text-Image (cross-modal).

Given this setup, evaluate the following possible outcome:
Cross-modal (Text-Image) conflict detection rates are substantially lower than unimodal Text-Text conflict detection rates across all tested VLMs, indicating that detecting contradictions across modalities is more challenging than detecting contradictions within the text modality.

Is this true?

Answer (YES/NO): YES